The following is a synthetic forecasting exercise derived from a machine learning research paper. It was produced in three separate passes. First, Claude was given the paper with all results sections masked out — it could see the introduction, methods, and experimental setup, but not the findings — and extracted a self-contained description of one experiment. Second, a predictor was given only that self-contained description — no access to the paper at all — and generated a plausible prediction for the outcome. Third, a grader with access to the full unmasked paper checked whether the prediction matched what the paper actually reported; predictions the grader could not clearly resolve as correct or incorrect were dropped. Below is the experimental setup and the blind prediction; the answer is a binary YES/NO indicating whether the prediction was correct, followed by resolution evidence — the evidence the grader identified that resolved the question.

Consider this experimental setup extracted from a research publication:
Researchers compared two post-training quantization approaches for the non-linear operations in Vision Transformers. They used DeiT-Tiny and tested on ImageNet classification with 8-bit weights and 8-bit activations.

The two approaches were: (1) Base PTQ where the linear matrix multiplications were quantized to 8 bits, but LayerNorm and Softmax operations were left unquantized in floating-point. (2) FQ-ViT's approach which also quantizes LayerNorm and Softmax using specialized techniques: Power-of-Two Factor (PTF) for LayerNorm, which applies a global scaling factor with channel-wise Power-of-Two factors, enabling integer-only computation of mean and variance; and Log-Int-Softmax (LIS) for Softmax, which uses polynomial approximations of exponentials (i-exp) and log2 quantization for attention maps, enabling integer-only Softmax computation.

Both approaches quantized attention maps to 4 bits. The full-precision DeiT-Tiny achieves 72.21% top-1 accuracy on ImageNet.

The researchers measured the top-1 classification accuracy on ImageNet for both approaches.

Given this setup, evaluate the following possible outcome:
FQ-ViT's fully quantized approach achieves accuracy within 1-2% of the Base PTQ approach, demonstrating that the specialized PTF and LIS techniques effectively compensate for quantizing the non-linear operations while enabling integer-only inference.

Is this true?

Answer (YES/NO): YES